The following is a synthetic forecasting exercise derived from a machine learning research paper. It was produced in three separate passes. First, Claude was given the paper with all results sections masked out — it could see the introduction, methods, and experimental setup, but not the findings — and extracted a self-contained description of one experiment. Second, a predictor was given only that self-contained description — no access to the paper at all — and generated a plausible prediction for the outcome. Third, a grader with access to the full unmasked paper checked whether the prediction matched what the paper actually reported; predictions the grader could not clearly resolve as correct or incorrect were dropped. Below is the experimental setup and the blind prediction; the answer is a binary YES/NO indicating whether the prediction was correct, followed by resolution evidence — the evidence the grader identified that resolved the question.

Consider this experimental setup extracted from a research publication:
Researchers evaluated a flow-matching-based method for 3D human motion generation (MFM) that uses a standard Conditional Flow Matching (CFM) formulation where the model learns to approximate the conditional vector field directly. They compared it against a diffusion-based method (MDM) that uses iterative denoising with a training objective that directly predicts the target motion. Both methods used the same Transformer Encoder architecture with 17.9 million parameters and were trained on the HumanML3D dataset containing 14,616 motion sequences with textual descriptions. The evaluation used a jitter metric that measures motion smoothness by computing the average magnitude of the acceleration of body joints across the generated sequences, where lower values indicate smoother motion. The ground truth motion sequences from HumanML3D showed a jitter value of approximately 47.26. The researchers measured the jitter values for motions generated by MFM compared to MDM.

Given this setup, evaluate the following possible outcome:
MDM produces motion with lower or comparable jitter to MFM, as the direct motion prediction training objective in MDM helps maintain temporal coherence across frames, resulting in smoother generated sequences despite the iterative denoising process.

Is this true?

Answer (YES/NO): YES